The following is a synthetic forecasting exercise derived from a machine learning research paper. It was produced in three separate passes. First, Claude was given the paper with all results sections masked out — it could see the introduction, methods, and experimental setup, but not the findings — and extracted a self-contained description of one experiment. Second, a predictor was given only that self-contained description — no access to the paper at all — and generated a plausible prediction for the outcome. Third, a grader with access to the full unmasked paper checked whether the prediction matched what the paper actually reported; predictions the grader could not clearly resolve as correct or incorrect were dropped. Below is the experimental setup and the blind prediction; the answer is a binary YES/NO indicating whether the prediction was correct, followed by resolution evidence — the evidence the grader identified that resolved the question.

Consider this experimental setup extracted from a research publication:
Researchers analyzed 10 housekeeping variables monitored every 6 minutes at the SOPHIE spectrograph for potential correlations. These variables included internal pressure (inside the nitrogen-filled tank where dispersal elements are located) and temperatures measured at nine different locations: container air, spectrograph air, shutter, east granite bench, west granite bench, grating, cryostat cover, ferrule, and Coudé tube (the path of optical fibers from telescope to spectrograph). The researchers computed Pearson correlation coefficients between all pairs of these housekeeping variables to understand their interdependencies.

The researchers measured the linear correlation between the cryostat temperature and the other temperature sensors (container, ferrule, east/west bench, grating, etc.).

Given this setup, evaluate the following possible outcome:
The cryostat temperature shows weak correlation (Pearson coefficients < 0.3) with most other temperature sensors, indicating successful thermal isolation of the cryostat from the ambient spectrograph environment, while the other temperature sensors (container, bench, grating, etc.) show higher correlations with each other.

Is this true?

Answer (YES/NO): NO